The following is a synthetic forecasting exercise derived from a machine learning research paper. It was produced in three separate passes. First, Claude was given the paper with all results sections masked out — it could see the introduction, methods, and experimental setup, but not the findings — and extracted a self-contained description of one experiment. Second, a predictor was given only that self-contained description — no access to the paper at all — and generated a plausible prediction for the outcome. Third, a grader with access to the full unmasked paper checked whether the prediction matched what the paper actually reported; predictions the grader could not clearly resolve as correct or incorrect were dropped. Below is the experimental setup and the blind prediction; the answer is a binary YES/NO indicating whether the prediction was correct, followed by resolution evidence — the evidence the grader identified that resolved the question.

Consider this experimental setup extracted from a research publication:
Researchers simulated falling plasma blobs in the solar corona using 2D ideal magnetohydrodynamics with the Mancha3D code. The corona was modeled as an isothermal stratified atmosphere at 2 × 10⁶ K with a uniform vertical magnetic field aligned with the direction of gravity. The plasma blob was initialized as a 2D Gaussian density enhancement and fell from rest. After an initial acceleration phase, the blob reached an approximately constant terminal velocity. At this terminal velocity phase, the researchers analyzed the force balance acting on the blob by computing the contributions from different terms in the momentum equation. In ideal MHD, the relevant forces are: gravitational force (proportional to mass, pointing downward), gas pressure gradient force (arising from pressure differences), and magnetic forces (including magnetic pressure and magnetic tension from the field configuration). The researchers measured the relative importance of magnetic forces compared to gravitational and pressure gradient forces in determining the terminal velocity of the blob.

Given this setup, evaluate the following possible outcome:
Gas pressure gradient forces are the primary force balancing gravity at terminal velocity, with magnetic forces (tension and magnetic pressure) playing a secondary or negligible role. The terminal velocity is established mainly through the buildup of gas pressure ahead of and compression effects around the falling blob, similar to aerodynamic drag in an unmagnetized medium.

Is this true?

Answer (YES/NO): YES